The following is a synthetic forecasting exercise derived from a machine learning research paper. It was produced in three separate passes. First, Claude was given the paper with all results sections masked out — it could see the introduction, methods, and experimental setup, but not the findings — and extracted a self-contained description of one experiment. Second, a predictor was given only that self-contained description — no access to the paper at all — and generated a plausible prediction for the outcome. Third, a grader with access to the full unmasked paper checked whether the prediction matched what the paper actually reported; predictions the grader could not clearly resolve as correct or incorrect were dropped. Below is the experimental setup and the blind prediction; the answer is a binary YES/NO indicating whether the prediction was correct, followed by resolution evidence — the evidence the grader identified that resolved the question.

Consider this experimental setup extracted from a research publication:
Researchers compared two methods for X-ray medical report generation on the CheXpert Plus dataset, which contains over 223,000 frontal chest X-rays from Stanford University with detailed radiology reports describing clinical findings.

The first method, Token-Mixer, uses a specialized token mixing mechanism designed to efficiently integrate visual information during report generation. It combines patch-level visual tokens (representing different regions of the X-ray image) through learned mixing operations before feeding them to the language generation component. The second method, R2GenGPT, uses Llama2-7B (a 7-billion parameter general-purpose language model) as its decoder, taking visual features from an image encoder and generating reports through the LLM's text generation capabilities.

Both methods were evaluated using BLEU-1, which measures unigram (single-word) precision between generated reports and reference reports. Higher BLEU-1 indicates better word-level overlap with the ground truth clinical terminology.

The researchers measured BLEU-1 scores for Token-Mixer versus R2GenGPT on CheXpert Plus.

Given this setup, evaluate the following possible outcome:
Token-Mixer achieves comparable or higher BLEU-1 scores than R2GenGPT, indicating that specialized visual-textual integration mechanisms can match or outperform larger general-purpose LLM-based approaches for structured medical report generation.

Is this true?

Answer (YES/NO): YES